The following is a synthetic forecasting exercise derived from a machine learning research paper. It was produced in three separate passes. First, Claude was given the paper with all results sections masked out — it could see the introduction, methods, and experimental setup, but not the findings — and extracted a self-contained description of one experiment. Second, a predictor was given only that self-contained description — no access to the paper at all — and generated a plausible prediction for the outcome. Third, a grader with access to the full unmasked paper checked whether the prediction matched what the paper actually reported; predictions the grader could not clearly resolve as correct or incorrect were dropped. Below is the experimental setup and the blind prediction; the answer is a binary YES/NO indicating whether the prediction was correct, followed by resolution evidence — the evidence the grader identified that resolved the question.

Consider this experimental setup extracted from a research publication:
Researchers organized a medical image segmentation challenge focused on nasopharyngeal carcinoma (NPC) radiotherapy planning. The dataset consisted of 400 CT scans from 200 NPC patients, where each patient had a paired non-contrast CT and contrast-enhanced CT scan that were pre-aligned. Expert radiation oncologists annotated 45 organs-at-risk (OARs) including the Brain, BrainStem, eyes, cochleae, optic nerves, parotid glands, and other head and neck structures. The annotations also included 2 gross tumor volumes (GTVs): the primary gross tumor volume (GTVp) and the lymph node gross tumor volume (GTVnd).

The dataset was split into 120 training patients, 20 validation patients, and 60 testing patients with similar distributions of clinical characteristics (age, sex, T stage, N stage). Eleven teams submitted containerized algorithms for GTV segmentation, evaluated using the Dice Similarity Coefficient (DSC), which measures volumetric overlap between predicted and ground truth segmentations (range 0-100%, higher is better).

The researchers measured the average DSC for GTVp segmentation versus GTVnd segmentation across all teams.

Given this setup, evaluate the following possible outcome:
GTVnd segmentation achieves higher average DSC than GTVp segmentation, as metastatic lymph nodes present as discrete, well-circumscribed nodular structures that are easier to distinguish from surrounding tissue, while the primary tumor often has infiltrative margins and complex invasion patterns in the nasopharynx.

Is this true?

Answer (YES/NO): NO